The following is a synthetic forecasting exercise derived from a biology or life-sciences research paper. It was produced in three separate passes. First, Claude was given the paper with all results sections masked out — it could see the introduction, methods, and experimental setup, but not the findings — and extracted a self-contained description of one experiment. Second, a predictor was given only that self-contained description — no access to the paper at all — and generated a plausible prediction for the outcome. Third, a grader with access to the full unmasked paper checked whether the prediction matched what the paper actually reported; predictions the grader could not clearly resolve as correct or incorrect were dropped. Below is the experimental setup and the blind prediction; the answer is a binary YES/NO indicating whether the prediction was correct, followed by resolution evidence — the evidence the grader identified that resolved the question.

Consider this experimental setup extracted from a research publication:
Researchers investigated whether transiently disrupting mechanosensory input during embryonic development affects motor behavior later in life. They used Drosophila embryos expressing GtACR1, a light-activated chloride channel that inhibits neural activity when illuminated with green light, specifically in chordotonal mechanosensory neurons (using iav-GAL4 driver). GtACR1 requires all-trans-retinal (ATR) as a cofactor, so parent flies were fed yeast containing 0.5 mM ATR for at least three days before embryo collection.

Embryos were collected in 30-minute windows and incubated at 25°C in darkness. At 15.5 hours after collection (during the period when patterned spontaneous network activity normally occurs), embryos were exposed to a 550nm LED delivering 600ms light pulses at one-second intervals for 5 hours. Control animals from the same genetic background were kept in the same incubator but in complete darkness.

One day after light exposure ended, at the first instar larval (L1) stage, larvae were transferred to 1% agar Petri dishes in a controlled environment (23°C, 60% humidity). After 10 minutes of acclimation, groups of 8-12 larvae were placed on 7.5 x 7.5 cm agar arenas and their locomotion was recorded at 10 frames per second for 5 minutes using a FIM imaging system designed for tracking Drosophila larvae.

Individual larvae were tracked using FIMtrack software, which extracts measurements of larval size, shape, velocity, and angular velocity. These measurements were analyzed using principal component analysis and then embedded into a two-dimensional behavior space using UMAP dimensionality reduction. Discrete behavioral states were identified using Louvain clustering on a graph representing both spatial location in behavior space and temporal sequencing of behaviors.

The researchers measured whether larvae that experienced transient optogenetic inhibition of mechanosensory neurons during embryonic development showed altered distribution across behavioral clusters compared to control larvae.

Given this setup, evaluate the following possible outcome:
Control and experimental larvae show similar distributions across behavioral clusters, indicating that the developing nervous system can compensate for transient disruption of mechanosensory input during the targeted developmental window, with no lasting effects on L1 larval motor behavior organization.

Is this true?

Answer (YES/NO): NO